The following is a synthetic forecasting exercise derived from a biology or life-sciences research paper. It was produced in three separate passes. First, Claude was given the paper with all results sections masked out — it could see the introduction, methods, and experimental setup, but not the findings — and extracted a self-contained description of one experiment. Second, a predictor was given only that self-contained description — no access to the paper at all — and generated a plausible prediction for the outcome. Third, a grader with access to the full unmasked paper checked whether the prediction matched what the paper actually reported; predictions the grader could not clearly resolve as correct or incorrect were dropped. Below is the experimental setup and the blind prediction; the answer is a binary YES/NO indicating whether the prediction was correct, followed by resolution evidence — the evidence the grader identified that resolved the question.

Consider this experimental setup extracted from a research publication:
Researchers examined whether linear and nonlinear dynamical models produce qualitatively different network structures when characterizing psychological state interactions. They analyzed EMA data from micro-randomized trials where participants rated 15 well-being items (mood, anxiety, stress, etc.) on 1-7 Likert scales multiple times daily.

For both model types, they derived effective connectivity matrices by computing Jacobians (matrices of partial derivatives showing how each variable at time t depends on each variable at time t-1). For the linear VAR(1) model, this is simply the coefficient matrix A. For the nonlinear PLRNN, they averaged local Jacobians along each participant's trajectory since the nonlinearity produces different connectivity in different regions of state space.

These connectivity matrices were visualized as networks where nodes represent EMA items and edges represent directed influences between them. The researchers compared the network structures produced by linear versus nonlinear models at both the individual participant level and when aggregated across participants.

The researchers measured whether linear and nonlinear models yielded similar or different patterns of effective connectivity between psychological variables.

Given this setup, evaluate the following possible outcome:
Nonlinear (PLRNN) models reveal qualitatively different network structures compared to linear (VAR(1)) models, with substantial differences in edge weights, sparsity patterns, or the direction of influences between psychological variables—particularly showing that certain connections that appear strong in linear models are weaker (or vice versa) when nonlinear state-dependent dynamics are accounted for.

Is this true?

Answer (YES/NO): YES